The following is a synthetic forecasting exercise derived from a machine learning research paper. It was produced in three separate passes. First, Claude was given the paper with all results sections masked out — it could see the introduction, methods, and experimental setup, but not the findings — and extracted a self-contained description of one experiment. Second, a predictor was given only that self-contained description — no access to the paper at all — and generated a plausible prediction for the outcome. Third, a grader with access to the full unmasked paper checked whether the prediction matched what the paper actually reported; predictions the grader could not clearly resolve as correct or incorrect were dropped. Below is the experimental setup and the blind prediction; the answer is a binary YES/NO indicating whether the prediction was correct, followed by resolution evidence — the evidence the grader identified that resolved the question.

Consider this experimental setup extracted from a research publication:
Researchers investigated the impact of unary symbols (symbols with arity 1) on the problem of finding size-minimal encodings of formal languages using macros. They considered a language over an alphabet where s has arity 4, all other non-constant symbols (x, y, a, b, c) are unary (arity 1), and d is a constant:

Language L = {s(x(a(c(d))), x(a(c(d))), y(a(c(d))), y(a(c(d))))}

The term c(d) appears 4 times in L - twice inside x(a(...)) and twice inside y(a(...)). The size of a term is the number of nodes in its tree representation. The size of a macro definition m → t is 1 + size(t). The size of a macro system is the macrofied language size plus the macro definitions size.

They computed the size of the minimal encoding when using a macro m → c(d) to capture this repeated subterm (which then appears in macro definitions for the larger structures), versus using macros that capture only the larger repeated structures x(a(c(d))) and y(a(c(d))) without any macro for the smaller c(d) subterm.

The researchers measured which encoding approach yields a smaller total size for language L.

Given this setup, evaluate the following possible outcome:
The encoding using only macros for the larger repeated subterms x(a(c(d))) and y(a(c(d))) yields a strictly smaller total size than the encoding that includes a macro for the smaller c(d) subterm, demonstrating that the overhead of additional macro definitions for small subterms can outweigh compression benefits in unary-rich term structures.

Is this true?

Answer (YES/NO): YES